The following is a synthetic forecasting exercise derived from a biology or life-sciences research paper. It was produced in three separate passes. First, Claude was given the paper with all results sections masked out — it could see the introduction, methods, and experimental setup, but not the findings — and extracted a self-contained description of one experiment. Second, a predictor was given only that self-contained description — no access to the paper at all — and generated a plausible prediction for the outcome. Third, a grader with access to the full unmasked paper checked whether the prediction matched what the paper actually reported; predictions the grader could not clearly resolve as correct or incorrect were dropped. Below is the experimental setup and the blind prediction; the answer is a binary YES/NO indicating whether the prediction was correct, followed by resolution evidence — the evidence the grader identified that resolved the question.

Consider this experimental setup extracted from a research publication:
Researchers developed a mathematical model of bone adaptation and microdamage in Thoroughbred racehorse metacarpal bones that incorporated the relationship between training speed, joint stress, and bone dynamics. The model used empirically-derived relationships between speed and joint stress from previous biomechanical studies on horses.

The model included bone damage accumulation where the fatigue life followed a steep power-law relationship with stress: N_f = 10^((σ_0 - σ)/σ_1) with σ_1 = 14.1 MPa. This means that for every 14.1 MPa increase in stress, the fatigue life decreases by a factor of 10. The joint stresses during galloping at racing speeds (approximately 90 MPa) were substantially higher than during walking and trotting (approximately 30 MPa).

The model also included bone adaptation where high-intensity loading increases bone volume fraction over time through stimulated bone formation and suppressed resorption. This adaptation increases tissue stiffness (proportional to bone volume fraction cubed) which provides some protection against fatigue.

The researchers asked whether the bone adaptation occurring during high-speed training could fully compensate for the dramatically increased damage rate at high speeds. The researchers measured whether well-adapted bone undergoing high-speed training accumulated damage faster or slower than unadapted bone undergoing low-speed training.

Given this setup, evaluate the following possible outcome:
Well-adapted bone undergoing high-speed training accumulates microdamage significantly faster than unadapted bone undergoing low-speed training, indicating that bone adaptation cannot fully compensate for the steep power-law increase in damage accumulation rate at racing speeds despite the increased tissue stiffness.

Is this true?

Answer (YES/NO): YES